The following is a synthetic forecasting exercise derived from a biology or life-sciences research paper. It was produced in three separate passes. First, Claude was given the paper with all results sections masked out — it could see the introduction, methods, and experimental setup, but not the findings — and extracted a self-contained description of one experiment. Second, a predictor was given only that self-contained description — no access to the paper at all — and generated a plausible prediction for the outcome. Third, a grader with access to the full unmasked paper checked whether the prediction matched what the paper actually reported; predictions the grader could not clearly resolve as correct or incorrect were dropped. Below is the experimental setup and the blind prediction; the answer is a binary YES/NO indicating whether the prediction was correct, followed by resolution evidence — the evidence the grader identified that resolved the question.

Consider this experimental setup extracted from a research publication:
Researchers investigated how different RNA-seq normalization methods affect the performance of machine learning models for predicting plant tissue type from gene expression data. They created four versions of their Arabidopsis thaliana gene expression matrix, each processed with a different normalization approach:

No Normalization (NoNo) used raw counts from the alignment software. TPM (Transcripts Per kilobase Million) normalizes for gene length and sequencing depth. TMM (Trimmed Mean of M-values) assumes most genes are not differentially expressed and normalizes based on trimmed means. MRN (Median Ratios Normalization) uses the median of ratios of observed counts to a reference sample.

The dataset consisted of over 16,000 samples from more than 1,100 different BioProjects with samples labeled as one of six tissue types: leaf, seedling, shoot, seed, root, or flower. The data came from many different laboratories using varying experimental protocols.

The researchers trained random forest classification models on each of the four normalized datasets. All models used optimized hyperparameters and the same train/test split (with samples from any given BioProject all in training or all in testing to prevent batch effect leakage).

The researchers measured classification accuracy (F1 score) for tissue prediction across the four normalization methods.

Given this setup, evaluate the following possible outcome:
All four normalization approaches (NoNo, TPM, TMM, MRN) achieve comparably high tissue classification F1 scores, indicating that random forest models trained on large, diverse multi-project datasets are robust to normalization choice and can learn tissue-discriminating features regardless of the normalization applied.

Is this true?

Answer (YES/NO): YES